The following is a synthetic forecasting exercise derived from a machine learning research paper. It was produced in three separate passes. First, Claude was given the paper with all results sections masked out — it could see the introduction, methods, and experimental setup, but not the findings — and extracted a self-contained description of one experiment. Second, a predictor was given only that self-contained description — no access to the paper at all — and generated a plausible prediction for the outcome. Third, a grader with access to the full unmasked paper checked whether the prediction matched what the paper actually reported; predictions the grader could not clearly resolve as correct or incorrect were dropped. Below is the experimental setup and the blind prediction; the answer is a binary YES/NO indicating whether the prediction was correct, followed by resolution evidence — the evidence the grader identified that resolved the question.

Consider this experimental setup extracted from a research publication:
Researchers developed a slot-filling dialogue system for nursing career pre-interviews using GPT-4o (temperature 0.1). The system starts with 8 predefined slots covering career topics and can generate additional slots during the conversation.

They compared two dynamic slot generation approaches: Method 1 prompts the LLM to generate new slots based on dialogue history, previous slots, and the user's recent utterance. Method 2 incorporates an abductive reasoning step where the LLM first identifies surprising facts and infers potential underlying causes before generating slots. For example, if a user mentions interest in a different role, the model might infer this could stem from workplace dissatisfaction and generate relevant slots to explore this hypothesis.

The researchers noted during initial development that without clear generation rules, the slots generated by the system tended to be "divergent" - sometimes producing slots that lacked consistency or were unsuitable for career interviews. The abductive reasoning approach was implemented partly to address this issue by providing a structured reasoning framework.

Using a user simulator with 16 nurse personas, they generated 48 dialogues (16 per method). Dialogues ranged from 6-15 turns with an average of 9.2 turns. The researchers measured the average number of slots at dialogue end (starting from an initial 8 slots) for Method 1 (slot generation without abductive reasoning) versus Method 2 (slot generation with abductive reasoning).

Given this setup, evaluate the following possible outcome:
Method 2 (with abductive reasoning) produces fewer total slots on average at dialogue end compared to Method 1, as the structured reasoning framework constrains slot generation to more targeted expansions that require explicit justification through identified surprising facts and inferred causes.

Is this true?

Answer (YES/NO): NO